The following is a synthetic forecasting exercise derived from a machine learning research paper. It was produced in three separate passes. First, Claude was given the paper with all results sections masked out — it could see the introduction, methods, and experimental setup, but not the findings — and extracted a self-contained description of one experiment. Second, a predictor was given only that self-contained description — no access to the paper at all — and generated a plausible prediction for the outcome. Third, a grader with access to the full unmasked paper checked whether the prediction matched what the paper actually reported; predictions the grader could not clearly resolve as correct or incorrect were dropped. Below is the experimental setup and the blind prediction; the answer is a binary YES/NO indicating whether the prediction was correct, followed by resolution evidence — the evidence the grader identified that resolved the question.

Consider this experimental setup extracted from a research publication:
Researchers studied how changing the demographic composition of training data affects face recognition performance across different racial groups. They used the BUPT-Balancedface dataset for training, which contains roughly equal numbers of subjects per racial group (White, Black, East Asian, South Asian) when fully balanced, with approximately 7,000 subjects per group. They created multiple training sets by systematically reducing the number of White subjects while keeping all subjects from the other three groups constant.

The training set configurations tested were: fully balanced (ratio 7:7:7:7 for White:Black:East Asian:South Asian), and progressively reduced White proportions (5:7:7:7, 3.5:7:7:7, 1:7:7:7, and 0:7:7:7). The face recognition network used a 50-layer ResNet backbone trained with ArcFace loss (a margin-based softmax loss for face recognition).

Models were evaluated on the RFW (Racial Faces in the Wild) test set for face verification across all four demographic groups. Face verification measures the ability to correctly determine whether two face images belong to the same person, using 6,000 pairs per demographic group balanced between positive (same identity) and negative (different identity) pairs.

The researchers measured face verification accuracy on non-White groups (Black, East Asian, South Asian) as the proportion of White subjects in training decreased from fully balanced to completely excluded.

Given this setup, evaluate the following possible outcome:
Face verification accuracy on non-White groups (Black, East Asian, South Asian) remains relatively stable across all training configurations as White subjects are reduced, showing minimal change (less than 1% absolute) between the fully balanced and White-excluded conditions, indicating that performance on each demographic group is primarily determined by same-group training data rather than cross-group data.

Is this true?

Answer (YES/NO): NO